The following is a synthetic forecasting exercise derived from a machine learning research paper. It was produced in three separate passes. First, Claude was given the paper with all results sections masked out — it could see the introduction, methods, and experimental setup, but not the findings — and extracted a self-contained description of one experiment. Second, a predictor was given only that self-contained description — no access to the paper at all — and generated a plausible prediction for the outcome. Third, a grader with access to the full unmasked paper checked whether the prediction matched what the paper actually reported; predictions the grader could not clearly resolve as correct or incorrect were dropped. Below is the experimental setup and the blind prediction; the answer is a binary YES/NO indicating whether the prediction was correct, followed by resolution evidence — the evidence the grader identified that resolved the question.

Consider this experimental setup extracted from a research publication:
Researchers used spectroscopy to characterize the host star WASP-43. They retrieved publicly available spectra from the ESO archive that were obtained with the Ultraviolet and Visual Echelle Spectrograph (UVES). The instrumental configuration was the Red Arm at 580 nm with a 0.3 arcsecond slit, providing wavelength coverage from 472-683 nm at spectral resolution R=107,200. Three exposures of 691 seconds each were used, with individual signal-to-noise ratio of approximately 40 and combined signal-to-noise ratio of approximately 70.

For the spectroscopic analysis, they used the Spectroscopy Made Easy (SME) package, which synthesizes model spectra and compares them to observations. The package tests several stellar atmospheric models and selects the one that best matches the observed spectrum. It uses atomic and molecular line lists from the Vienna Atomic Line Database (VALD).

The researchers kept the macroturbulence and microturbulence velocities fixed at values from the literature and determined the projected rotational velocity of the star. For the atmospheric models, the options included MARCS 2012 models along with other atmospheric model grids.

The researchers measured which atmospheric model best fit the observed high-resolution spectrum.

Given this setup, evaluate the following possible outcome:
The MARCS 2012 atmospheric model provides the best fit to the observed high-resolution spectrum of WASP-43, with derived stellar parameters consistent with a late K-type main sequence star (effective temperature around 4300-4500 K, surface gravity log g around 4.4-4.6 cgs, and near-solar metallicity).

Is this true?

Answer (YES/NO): NO